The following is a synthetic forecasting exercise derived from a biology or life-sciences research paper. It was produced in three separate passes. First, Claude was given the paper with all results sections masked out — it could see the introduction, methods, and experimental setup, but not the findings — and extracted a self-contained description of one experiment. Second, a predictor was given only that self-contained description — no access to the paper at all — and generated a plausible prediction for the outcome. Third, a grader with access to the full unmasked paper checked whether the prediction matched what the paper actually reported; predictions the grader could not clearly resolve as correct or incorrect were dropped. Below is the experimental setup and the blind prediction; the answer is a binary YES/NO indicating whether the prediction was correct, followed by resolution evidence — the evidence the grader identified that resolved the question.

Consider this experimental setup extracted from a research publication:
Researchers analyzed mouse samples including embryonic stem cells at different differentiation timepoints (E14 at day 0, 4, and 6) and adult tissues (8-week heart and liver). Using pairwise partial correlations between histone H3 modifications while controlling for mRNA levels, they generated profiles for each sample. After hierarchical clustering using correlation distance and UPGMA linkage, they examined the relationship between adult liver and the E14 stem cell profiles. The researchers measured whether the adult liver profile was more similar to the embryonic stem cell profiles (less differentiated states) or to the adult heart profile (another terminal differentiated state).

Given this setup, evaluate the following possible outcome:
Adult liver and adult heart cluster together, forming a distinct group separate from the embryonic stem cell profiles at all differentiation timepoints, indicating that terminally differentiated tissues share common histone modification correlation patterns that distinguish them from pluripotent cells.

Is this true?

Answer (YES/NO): NO